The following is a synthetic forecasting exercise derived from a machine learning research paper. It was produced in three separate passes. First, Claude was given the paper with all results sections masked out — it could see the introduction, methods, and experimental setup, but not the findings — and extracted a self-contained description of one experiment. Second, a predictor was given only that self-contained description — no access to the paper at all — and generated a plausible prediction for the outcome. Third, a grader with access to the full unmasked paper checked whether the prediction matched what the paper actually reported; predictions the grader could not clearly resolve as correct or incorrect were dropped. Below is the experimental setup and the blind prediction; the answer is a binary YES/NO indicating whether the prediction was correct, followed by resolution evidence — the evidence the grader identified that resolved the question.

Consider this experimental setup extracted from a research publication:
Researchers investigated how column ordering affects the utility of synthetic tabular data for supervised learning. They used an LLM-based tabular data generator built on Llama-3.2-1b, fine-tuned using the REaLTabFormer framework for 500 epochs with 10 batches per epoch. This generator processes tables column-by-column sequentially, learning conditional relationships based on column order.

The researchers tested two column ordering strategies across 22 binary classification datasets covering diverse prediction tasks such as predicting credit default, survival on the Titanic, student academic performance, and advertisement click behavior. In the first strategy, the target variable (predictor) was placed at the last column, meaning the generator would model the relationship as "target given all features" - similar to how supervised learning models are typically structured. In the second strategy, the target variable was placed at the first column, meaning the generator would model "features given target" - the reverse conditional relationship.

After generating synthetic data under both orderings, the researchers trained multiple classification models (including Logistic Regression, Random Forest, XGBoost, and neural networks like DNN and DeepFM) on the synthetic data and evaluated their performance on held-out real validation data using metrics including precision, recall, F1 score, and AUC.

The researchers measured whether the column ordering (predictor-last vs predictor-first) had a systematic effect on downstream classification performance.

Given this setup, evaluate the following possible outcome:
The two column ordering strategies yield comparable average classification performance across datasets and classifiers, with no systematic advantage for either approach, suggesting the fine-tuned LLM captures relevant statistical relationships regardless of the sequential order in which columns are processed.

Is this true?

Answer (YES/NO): NO